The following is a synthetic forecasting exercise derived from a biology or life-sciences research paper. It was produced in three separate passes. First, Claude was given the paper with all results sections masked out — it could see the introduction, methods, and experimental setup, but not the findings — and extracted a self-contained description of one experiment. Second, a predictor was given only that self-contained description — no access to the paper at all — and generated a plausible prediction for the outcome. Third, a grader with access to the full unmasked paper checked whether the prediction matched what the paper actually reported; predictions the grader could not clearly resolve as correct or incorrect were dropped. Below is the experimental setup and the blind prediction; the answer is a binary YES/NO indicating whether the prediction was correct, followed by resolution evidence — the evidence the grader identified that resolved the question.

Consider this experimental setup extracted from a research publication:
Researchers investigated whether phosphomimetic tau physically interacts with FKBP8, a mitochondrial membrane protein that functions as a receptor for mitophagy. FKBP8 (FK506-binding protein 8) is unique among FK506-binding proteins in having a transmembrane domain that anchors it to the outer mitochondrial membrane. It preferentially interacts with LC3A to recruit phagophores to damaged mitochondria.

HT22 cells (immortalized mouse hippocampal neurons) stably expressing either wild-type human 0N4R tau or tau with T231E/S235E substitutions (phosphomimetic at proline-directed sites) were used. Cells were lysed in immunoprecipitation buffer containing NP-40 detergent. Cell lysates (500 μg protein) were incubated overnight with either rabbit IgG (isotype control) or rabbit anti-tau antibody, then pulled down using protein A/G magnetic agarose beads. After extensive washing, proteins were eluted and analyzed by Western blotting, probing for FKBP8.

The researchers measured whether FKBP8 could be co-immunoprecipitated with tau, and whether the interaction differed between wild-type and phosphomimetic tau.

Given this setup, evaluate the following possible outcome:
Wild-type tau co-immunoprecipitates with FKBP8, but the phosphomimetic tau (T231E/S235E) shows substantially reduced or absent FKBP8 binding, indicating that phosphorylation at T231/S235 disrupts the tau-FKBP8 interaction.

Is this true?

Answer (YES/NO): NO